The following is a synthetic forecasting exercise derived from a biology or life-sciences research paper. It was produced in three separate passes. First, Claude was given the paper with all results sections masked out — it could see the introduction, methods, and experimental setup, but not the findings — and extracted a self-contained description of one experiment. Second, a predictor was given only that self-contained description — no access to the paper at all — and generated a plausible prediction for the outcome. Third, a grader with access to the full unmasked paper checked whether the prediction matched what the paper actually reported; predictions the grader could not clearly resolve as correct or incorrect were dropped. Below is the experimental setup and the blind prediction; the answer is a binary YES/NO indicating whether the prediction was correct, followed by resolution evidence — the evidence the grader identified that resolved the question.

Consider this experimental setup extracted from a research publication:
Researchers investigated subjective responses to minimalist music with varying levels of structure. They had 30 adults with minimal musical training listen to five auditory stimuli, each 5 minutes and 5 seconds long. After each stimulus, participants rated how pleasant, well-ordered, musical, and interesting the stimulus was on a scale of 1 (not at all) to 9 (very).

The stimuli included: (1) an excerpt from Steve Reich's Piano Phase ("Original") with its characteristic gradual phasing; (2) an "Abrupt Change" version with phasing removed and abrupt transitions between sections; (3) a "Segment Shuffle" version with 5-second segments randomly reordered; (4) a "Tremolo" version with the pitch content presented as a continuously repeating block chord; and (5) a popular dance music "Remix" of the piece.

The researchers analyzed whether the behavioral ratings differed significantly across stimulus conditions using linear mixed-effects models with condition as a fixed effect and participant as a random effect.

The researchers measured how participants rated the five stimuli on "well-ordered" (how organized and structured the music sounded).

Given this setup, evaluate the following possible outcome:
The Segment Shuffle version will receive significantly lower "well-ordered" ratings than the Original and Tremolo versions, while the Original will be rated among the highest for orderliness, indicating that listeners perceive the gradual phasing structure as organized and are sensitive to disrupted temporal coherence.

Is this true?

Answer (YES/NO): NO